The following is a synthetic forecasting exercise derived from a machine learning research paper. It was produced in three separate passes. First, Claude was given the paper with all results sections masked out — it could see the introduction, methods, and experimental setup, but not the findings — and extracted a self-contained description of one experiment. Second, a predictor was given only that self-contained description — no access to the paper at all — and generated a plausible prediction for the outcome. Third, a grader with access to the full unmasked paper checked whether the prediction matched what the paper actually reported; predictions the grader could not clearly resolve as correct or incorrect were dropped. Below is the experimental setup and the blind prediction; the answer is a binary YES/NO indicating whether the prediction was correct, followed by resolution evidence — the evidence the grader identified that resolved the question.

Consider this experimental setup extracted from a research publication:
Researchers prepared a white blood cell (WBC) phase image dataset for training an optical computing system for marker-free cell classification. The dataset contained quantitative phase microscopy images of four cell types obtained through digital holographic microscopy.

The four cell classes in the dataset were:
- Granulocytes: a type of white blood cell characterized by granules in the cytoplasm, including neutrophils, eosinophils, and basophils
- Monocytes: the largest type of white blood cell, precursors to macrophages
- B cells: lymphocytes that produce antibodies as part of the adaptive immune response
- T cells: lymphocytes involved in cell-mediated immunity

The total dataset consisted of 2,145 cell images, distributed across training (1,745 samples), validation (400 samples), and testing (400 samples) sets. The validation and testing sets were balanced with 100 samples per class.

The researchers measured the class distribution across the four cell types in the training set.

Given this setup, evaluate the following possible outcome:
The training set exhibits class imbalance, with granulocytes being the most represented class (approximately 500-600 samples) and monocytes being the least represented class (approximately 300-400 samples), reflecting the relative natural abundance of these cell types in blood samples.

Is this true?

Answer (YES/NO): NO